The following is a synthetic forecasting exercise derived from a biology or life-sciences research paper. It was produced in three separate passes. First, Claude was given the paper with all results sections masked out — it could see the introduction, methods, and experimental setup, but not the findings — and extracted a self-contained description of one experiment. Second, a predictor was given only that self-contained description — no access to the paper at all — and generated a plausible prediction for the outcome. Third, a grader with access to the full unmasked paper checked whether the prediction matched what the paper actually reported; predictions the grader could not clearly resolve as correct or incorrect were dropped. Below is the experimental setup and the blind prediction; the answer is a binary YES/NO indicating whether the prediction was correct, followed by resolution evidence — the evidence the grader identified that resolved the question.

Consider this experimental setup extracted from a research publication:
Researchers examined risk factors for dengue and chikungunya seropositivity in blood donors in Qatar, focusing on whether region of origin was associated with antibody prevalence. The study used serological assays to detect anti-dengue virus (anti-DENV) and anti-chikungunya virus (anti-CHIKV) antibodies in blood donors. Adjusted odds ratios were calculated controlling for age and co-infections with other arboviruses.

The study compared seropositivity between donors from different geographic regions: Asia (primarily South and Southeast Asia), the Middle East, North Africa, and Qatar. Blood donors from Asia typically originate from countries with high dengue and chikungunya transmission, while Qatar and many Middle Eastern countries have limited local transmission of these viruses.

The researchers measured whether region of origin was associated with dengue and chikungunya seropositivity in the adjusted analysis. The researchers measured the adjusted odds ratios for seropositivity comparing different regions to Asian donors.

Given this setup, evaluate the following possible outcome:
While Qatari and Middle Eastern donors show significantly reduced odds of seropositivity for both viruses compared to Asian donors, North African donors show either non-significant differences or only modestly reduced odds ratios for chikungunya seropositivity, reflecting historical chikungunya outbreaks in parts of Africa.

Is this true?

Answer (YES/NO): NO